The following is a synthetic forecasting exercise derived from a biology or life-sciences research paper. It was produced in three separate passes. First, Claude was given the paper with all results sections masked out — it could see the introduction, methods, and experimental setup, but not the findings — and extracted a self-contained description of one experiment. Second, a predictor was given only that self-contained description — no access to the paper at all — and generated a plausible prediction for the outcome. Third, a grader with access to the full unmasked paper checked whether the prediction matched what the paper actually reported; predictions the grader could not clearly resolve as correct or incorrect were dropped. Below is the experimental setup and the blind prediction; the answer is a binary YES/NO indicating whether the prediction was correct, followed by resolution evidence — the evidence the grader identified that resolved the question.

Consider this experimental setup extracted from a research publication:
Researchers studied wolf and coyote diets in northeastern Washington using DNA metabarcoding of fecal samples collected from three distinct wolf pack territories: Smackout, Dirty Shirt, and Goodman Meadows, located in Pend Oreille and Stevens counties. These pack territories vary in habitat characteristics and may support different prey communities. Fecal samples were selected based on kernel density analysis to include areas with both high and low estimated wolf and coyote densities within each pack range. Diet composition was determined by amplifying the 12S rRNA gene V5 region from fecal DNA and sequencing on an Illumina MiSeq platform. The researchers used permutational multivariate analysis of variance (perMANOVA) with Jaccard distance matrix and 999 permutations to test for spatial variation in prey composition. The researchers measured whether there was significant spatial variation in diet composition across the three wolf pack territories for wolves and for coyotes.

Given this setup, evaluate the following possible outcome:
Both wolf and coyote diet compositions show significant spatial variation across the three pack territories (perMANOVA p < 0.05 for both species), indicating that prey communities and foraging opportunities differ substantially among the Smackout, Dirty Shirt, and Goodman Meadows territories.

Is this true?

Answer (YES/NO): YES